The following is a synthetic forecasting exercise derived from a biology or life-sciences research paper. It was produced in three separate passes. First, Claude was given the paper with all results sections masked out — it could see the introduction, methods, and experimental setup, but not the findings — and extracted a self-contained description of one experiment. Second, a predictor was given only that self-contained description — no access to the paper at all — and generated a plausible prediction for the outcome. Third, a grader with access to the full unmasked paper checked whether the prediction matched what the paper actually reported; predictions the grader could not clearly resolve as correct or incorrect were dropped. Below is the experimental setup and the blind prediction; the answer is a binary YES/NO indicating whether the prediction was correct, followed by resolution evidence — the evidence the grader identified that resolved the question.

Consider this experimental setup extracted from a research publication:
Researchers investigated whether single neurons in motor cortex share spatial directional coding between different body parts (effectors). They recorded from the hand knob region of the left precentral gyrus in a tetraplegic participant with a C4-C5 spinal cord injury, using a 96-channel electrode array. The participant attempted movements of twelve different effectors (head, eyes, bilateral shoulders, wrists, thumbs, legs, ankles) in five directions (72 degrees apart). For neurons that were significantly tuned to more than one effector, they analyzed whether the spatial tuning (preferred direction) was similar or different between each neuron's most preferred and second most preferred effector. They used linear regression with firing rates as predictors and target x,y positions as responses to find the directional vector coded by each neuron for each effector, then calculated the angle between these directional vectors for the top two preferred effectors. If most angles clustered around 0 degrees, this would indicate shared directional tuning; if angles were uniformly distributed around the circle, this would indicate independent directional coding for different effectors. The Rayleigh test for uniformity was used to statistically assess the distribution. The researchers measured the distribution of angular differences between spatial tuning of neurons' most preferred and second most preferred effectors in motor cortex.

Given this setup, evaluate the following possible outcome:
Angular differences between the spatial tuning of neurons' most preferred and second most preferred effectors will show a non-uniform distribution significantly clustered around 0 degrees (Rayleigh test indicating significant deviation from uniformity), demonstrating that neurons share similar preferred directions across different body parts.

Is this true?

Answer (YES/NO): YES